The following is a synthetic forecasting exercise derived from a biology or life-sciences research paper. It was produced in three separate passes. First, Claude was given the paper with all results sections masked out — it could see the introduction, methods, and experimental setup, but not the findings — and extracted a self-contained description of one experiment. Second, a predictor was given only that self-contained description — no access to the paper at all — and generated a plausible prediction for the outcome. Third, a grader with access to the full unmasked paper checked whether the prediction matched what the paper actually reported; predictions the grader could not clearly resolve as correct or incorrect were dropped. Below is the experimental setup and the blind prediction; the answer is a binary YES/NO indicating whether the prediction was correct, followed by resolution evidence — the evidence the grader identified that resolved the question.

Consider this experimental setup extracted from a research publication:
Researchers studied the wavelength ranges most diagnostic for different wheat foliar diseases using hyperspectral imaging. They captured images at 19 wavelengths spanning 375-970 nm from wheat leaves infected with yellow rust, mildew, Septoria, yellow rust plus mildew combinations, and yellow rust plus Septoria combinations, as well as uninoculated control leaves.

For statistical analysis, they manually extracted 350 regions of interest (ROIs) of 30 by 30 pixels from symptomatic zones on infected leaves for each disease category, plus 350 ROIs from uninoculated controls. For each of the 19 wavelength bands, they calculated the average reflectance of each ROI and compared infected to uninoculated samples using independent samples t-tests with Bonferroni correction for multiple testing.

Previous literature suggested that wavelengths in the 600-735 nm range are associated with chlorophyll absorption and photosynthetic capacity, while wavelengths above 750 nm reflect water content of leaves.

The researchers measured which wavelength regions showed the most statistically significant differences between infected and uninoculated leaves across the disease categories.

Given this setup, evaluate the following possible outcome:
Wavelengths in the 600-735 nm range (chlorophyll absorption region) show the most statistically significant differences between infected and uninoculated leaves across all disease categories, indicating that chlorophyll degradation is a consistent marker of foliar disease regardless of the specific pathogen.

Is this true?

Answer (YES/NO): NO